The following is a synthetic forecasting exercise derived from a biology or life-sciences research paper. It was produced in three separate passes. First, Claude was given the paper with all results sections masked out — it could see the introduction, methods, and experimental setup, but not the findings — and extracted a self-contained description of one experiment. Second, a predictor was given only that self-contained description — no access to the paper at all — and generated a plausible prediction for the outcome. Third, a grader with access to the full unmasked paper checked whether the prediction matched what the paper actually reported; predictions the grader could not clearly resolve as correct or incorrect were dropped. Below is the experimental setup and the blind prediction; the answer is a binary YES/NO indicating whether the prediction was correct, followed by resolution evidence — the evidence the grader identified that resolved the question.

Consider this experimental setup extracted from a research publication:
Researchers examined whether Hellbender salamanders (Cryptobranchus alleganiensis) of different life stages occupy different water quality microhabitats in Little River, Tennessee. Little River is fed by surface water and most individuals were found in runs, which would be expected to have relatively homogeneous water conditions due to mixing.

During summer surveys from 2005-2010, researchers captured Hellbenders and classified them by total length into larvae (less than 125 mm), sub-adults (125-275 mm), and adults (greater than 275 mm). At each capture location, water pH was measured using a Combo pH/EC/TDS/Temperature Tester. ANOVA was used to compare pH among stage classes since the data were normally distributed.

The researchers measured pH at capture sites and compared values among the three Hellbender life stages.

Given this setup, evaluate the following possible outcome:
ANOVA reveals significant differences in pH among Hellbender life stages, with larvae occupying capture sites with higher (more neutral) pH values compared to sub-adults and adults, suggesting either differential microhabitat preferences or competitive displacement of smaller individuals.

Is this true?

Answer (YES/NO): NO